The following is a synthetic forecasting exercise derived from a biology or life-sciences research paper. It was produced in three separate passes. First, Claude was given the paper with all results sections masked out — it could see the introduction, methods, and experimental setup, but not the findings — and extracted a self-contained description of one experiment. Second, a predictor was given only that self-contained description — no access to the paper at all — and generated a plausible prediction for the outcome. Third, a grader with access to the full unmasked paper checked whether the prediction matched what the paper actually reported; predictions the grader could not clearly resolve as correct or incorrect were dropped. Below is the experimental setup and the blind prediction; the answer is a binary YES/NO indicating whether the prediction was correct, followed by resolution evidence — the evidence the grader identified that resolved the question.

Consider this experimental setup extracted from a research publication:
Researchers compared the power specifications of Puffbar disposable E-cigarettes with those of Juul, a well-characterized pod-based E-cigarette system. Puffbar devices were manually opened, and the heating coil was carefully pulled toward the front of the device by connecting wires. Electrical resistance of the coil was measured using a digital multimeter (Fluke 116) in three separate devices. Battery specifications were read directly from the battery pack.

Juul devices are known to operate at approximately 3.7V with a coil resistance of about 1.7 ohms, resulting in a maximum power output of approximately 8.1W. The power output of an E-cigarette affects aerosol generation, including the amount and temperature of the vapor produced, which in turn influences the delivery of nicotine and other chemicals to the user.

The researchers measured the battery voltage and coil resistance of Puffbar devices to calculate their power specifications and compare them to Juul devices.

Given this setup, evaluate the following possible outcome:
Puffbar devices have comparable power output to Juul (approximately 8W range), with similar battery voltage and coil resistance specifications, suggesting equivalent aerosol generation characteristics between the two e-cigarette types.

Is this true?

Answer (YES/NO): YES